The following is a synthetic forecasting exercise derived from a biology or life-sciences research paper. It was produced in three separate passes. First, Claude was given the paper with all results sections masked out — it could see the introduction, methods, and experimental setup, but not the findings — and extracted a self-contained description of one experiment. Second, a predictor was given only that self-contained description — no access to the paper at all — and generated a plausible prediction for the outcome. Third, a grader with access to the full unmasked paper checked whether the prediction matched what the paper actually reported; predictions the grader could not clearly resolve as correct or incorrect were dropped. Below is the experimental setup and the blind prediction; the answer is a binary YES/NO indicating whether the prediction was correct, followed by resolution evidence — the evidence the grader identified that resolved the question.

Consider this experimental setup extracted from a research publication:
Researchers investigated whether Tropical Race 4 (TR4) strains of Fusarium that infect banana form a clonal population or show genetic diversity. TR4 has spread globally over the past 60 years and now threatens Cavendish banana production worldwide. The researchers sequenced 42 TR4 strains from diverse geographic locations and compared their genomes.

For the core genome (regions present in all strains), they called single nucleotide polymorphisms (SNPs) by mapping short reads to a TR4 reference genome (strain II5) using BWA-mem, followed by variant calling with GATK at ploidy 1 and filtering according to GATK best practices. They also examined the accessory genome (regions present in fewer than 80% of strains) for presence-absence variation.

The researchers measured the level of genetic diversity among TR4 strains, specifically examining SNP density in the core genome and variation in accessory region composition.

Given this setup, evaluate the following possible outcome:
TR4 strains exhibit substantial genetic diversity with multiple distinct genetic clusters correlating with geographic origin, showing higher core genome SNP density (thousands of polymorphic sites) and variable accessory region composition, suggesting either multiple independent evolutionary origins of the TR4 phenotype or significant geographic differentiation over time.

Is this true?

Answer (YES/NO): NO